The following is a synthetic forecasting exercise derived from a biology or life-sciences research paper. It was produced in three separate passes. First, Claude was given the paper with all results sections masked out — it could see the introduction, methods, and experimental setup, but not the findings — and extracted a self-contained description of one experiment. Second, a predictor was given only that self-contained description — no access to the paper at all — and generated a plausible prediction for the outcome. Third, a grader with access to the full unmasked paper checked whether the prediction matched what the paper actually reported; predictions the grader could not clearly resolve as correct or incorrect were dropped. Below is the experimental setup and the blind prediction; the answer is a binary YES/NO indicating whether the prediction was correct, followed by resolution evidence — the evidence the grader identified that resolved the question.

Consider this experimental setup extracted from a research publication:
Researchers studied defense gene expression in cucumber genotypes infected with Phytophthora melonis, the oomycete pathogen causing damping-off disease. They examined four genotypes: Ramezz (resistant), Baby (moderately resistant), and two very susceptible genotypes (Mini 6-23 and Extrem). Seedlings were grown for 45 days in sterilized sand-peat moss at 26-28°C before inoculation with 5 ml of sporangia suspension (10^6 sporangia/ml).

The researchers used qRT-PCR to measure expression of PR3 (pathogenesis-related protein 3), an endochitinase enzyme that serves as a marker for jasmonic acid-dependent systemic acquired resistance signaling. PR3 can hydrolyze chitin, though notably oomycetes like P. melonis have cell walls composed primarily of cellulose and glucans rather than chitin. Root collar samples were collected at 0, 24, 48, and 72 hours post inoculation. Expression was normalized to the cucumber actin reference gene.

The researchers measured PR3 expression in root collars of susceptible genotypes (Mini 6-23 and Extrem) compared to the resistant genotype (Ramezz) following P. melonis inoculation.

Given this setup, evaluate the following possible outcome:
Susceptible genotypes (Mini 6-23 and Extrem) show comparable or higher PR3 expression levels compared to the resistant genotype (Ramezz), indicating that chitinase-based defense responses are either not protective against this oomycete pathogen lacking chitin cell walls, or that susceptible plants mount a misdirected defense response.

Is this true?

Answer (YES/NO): NO